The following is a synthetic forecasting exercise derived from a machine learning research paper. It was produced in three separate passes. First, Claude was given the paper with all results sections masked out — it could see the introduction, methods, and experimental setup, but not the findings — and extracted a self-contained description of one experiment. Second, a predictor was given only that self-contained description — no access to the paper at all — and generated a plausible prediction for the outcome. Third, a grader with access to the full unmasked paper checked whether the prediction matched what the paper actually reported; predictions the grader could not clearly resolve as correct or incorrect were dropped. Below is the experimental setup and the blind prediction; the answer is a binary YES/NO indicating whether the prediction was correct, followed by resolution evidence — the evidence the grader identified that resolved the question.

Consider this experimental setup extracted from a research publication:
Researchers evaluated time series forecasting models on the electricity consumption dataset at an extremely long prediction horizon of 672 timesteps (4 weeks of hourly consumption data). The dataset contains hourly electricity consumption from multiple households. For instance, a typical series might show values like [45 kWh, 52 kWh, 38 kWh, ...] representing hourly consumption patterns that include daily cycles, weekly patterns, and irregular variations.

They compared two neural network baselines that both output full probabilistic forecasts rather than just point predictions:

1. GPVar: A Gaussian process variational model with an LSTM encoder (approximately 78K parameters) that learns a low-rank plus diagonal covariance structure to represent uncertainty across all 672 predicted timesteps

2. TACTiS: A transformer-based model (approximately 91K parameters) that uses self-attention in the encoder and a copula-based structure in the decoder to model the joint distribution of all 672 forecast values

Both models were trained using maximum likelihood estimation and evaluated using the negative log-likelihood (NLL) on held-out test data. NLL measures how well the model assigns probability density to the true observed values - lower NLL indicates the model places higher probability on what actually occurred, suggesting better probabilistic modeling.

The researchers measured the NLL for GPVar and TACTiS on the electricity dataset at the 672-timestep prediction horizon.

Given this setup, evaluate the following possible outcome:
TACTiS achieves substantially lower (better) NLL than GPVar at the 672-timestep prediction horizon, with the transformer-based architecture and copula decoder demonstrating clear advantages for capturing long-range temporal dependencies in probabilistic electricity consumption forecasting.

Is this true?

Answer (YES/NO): YES